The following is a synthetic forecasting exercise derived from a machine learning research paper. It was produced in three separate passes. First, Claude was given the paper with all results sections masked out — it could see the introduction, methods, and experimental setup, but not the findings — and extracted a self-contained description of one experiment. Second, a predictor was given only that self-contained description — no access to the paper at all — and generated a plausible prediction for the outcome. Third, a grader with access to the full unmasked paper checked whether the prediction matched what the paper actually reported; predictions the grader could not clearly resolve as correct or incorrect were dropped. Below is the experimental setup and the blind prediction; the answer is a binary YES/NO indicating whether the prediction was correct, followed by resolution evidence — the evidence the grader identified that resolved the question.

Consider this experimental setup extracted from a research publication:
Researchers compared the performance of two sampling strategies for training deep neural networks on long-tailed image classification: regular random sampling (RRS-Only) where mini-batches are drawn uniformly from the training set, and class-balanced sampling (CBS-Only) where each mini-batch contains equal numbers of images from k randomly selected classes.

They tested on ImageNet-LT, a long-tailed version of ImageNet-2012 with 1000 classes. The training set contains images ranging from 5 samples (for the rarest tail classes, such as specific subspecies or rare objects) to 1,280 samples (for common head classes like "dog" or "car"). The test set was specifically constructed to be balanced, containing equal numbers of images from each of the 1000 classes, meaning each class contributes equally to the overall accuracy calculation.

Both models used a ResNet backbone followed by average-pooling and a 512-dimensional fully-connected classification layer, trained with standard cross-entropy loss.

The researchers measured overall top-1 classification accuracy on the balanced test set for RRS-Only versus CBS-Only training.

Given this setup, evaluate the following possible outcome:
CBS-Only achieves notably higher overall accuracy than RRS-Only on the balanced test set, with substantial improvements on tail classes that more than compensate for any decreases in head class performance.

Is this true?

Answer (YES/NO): NO